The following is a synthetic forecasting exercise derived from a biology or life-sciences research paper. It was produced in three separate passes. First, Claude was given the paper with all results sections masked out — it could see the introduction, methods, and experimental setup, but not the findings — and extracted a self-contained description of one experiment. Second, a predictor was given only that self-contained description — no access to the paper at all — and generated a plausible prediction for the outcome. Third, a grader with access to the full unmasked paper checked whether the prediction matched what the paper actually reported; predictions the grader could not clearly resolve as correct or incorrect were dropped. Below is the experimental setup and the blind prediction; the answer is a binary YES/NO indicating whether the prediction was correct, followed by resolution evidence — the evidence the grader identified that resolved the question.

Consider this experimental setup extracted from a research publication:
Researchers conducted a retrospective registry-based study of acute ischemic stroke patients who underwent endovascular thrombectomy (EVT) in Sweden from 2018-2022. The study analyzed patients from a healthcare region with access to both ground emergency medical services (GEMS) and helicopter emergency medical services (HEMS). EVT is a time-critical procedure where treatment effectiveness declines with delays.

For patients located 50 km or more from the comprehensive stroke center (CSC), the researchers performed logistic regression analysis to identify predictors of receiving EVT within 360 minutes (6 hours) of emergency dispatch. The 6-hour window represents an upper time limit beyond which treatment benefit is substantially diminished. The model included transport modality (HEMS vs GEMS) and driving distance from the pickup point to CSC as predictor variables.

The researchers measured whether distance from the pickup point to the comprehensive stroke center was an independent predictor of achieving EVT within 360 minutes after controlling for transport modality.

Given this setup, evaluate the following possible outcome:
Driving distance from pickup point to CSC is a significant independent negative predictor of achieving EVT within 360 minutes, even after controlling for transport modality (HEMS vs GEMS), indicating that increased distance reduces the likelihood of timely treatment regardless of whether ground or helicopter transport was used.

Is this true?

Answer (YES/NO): YES